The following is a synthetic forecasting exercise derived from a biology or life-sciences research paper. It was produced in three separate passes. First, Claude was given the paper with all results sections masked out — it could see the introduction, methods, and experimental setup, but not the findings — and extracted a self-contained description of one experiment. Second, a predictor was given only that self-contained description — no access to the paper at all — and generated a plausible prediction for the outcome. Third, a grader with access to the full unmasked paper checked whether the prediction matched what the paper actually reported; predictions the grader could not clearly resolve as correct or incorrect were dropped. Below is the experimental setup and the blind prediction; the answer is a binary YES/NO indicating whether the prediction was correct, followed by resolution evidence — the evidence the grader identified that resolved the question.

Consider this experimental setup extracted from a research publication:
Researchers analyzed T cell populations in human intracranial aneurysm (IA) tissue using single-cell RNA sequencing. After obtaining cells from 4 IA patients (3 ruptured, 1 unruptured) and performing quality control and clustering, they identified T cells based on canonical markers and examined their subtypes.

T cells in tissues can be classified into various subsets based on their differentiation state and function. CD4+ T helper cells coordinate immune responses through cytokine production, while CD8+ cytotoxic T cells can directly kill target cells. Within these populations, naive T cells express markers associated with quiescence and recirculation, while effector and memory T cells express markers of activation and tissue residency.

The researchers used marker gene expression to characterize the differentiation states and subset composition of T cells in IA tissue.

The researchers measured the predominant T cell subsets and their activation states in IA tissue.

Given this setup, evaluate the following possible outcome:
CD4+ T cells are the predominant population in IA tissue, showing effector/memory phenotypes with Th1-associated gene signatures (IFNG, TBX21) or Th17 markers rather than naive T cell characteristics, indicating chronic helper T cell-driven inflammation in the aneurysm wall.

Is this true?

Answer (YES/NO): NO